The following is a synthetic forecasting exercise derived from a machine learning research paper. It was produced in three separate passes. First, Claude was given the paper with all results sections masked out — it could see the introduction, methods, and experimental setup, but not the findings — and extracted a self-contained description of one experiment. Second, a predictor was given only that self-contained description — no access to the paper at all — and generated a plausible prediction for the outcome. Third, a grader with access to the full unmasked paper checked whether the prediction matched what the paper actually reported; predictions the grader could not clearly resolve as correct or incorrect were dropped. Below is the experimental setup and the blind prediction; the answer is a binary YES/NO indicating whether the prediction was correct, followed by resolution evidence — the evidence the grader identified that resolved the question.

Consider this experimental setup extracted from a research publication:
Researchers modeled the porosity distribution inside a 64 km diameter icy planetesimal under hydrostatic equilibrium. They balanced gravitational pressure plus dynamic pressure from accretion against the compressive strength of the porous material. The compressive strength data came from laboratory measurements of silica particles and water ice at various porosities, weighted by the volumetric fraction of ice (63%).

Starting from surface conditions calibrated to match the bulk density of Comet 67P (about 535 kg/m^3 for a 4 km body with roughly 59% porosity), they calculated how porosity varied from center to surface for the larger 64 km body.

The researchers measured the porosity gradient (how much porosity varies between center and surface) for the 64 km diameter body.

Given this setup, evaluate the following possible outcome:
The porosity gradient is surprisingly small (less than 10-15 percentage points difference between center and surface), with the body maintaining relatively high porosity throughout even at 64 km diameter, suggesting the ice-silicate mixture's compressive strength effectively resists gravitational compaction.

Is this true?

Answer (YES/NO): YES